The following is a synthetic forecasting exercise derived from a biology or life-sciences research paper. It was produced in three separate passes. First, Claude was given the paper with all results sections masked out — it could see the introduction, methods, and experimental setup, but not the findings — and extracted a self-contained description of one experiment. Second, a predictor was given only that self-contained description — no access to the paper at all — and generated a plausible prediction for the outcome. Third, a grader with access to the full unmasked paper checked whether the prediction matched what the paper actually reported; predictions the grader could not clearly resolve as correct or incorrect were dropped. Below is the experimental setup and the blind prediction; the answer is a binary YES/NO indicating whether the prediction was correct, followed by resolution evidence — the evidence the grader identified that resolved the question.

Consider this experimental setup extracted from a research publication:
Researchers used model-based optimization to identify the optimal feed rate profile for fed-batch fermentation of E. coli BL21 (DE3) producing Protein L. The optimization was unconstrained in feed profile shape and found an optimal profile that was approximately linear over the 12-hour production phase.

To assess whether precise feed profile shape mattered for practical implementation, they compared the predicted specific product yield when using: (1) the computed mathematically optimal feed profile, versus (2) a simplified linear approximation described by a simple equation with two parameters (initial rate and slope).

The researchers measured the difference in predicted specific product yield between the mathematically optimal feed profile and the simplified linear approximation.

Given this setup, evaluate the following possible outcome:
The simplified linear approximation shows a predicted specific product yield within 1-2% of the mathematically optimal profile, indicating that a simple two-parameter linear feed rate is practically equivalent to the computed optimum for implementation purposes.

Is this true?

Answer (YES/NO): NO